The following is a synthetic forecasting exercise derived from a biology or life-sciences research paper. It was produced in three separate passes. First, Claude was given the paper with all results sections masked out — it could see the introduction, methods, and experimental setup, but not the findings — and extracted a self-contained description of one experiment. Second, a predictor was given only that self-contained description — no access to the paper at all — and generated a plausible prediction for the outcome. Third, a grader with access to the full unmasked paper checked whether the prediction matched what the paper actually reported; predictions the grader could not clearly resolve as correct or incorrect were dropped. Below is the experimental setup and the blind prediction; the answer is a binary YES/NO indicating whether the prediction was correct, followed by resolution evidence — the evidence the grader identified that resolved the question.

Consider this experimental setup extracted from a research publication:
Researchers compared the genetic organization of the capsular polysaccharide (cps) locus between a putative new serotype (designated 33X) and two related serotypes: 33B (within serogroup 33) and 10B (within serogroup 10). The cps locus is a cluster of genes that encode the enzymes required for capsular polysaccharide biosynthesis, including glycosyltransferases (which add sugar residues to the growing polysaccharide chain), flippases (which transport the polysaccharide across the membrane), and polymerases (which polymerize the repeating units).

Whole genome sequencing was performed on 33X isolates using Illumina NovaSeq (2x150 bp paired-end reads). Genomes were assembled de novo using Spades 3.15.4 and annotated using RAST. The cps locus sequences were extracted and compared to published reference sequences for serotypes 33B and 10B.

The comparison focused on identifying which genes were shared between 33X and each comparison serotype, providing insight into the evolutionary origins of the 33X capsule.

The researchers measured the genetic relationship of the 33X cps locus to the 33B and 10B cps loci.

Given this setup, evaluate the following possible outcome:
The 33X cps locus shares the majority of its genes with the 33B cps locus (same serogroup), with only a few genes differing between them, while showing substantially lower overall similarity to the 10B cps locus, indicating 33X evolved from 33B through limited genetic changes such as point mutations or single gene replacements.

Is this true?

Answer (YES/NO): NO